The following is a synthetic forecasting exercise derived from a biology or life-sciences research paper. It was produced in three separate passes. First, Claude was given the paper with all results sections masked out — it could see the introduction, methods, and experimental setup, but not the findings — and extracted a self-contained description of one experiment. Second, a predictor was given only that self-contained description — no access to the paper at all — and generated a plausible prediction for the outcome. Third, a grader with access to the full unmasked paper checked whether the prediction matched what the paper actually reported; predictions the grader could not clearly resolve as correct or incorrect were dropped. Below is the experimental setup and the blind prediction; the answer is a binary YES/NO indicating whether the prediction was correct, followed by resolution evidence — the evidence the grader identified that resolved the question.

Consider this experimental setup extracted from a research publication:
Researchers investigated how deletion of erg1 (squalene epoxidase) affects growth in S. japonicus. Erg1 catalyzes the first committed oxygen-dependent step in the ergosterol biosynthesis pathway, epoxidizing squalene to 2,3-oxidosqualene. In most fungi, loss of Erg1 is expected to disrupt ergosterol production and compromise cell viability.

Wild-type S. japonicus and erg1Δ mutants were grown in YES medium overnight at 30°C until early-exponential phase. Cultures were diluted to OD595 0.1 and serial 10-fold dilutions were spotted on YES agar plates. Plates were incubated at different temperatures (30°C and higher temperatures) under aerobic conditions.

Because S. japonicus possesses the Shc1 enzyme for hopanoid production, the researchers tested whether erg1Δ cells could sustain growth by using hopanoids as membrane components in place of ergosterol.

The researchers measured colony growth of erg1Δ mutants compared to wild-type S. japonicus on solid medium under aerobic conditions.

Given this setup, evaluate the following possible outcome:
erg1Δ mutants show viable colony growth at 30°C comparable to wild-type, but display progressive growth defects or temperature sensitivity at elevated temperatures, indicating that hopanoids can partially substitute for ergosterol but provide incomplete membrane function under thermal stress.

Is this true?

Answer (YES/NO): NO